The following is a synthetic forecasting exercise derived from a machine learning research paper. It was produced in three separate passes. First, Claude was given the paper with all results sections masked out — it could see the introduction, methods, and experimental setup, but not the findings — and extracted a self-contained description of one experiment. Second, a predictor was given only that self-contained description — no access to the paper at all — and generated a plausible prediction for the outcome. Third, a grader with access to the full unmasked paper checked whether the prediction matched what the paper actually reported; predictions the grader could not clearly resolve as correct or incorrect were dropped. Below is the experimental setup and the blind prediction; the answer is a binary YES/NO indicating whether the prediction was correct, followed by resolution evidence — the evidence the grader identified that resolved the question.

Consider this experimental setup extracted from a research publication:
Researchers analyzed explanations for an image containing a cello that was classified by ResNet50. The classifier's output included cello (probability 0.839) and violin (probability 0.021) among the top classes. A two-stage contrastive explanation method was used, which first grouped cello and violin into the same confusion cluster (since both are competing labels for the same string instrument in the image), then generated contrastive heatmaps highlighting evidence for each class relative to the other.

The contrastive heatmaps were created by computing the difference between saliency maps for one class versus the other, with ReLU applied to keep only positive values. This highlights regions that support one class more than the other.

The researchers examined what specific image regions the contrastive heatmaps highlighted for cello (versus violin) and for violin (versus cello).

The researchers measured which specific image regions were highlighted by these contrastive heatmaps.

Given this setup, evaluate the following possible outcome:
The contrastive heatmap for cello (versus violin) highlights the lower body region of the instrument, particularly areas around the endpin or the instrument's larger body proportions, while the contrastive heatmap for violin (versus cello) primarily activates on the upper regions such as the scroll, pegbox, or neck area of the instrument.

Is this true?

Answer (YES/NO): NO